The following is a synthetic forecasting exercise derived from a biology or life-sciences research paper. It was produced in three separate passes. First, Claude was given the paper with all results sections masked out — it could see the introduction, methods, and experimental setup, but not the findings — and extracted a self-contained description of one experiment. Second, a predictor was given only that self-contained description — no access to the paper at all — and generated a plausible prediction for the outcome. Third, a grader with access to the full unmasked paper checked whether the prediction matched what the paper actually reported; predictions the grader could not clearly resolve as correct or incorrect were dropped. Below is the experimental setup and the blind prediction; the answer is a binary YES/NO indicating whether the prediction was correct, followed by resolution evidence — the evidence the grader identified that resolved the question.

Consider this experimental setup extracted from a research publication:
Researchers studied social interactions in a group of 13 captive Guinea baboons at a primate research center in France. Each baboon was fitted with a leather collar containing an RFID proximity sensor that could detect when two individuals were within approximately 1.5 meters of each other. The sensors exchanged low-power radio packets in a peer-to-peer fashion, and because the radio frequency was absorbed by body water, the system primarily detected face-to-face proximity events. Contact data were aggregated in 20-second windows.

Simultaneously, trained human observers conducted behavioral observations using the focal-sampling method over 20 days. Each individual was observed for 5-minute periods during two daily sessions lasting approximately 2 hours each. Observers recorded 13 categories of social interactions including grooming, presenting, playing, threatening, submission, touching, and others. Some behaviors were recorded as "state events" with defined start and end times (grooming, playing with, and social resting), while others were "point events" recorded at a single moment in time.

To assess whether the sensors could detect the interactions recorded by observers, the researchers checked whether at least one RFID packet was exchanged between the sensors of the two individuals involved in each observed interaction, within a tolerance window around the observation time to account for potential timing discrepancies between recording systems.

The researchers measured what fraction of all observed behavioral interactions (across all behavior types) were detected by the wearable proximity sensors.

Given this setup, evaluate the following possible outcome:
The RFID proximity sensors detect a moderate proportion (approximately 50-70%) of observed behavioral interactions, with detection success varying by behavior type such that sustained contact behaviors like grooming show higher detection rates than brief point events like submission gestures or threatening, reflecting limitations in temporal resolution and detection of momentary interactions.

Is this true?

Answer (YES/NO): NO